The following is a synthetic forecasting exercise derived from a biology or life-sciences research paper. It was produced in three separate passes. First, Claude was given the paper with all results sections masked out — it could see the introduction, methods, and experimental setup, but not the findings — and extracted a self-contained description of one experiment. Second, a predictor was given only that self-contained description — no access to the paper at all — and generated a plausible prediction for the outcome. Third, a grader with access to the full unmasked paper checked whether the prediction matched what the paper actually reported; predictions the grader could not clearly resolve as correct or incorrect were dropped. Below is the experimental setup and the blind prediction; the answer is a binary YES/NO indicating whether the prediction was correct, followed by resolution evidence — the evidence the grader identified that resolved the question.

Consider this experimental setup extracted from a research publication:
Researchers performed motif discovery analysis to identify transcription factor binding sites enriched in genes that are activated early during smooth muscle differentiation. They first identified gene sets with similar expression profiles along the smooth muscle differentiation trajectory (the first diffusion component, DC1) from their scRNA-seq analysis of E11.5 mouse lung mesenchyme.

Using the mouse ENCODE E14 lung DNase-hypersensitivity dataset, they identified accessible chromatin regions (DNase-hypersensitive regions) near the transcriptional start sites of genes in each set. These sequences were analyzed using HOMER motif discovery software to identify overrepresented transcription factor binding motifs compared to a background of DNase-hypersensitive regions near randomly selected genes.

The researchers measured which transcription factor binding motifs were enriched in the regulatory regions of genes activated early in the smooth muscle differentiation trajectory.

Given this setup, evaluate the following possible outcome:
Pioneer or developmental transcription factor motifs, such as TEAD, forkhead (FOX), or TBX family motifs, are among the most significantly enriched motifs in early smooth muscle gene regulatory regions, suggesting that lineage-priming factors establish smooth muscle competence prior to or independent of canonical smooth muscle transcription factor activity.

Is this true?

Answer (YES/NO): NO